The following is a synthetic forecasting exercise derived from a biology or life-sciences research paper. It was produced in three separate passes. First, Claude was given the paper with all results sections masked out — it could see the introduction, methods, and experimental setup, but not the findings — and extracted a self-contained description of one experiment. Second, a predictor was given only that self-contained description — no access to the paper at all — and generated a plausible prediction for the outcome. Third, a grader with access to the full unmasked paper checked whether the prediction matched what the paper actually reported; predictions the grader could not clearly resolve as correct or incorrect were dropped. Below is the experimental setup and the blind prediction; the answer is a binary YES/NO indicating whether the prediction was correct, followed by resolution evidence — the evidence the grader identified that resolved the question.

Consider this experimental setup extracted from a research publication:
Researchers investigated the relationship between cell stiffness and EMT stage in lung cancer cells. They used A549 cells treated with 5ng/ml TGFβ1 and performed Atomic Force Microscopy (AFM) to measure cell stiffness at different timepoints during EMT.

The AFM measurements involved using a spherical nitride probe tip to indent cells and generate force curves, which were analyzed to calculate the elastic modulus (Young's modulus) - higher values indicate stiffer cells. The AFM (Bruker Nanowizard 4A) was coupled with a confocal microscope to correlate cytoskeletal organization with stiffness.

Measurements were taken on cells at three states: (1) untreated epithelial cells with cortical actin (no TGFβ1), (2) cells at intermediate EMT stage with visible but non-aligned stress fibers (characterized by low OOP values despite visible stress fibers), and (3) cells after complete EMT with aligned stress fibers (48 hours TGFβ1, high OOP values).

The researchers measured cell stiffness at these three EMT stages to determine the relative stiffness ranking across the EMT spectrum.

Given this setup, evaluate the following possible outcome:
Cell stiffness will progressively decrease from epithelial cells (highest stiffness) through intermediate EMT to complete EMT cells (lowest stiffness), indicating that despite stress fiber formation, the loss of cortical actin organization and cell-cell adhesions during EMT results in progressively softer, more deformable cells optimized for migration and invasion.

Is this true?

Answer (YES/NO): NO